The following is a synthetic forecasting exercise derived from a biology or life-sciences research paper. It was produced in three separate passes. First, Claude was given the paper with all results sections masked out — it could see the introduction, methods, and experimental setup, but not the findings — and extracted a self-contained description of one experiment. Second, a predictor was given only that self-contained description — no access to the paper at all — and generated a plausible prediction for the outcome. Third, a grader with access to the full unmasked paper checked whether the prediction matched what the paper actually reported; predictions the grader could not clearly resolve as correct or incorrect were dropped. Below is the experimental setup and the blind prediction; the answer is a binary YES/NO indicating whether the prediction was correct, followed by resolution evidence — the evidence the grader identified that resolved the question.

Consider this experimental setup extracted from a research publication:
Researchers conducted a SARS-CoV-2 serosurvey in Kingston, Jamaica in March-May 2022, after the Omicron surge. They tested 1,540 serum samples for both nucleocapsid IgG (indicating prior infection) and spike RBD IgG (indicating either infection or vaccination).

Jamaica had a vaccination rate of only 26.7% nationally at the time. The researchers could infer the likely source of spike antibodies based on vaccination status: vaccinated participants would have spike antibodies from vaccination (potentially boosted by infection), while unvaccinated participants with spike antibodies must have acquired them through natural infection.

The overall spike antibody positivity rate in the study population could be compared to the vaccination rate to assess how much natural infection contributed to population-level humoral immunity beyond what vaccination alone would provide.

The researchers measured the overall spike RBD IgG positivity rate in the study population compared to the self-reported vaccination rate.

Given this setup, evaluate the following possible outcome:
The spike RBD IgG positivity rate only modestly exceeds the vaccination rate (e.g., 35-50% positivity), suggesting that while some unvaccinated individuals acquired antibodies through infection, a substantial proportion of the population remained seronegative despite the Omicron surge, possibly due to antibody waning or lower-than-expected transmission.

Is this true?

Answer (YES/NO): NO